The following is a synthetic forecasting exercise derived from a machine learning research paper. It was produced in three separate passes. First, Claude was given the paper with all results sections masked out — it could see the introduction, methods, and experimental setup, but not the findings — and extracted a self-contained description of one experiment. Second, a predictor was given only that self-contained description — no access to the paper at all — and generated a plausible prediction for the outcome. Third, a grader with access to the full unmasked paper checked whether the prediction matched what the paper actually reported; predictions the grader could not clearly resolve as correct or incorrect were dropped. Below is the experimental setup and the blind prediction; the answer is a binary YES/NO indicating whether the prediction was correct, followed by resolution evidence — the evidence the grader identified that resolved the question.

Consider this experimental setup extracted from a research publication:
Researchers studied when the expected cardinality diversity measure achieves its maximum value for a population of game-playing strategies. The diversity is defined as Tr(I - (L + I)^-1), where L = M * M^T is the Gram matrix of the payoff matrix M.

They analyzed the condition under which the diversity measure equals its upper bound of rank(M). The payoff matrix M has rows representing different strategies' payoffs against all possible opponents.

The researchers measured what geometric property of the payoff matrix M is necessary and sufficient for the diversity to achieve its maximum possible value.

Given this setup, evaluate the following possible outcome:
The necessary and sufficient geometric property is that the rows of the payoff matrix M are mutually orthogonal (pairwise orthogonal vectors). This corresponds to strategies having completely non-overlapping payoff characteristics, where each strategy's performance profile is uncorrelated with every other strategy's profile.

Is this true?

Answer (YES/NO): YES